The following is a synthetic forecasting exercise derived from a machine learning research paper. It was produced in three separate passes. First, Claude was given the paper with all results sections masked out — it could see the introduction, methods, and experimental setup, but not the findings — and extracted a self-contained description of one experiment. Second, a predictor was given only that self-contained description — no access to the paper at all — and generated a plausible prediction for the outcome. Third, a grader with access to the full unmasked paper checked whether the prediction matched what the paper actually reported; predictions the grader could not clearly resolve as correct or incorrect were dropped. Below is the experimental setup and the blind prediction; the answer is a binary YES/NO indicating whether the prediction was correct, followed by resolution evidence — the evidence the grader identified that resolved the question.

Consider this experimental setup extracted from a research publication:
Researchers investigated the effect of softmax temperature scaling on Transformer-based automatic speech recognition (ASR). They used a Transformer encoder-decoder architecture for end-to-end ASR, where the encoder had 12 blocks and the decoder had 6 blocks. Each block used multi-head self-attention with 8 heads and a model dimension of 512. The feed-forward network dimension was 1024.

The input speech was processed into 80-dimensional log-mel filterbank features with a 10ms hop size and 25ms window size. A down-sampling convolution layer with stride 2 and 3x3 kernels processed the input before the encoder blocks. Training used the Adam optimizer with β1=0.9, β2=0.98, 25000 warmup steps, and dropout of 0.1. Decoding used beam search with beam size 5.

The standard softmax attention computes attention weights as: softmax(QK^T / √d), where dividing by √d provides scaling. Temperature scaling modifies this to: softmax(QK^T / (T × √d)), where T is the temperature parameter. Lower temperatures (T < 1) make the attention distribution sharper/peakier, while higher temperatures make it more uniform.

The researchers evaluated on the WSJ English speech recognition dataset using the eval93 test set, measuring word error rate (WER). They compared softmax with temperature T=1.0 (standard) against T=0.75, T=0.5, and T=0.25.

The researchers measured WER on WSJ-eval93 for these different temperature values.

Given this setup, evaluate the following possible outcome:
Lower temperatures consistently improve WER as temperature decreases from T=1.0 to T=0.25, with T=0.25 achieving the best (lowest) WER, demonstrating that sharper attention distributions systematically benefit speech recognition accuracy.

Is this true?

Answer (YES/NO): NO